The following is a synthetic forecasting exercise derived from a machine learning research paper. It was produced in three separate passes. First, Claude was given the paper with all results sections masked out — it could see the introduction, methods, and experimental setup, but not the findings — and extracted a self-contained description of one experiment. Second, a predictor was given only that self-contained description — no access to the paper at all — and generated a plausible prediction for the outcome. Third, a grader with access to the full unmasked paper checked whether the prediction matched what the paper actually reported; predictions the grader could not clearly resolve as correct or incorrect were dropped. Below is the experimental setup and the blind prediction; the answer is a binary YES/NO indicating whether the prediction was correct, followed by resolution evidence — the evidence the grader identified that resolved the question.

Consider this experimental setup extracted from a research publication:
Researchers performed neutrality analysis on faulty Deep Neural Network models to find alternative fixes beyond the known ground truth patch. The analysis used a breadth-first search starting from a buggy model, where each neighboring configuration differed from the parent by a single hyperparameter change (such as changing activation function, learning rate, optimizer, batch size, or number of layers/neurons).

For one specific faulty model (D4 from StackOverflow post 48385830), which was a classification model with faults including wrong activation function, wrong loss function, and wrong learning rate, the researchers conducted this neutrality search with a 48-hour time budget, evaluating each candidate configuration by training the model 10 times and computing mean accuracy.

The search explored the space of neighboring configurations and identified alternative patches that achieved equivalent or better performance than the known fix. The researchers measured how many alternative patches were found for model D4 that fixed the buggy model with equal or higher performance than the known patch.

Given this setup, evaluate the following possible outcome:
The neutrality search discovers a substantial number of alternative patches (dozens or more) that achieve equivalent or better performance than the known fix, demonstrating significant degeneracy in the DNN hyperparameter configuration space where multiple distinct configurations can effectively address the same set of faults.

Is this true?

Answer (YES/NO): NO